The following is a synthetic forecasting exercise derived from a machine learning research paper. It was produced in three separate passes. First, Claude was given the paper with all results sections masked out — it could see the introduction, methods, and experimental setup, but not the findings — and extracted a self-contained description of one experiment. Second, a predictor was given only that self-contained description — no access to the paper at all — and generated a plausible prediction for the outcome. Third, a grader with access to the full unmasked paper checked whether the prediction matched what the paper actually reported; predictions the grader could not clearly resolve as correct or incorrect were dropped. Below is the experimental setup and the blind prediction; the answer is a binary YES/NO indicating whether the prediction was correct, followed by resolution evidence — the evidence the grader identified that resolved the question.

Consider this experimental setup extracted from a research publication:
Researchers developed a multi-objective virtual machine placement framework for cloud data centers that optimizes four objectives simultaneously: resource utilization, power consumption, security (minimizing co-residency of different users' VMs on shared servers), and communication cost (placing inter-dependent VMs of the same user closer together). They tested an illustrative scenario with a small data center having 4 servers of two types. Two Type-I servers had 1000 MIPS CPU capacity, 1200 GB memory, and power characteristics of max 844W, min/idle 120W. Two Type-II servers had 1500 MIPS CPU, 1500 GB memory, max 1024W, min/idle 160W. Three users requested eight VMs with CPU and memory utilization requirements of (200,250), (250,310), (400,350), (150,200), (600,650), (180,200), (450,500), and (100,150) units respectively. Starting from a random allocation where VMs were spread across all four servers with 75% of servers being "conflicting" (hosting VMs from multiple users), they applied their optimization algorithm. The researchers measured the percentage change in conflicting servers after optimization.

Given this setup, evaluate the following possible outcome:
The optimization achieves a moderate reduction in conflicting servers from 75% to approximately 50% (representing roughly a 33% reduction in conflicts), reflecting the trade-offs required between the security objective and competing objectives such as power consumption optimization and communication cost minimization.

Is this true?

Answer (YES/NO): NO